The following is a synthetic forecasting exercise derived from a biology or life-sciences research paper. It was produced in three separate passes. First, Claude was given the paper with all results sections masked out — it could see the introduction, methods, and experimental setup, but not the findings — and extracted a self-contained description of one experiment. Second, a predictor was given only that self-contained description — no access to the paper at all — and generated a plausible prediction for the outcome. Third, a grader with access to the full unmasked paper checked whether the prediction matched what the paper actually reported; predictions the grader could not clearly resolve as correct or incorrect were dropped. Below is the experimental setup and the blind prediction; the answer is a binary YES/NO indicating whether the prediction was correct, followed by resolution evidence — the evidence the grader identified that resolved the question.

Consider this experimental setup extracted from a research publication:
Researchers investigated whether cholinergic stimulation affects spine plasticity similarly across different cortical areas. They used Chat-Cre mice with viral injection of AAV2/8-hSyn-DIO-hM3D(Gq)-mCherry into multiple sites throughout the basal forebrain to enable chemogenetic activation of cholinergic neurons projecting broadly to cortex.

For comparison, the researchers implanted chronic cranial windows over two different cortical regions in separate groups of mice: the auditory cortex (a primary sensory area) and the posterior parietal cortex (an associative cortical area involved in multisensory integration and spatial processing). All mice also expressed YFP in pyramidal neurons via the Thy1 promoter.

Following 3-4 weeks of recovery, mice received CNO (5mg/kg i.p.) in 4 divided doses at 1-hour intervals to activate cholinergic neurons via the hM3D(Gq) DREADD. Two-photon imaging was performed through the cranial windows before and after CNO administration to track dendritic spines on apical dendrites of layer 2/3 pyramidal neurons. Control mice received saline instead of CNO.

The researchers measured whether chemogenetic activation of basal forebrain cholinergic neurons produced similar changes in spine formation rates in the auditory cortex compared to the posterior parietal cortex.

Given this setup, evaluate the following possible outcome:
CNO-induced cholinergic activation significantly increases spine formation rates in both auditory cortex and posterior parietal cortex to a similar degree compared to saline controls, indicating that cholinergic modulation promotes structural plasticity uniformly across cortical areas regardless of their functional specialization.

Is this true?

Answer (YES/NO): YES